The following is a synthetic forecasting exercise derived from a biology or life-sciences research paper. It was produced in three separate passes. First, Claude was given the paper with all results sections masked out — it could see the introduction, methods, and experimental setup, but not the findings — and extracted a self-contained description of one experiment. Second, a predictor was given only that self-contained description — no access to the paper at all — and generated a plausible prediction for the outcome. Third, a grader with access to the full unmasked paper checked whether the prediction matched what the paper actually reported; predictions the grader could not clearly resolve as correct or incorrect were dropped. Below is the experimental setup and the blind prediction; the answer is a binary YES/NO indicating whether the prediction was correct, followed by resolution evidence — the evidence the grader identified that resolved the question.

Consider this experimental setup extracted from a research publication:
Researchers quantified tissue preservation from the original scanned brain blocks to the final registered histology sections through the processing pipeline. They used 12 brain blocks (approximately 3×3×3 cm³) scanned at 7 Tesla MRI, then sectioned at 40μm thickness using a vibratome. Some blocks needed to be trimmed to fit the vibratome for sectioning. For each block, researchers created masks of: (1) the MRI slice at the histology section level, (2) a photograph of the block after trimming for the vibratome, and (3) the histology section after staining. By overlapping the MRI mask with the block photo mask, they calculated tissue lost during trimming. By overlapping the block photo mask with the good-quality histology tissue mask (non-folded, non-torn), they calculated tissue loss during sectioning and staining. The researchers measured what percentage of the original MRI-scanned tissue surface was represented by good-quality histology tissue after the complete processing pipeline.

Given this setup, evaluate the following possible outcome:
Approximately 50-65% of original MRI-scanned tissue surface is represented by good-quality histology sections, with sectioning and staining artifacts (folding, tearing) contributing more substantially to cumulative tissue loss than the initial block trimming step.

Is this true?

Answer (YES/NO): NO